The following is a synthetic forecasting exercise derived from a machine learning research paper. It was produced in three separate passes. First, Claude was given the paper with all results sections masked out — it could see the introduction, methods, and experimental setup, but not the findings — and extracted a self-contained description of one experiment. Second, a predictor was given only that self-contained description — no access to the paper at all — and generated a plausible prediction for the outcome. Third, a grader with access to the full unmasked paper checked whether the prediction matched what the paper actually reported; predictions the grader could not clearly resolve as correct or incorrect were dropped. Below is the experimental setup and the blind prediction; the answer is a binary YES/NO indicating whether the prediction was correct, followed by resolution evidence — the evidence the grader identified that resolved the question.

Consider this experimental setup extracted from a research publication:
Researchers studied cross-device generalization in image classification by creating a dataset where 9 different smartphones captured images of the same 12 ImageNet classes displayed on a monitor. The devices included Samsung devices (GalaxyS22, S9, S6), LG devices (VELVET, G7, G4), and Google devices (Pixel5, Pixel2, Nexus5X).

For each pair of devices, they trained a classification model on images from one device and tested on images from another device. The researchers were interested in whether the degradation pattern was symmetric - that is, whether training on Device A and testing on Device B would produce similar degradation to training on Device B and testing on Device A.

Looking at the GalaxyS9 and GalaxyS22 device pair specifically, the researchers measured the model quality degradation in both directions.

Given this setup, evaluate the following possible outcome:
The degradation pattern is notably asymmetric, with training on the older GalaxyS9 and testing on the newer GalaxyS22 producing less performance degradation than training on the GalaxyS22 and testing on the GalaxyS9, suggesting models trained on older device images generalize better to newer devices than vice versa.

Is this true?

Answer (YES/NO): NO